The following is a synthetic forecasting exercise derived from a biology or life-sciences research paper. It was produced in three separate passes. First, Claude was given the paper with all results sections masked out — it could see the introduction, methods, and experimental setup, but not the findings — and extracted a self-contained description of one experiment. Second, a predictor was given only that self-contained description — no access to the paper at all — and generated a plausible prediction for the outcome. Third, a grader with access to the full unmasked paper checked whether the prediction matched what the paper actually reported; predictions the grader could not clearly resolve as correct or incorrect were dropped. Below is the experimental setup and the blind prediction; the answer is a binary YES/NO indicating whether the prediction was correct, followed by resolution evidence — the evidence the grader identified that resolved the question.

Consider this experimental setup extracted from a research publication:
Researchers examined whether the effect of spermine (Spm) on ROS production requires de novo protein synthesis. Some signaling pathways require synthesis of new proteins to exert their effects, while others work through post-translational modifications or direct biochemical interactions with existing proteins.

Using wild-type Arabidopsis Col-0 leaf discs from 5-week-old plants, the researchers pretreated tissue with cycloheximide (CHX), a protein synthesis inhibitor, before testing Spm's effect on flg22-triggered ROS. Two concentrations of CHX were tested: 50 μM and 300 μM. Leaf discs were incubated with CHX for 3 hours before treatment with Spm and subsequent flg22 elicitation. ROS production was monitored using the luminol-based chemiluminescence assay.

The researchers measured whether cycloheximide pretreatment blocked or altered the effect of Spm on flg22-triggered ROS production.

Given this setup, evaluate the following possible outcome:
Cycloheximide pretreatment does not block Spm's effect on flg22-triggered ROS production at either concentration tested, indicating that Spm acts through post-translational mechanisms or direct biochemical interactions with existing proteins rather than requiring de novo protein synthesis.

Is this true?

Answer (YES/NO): YES